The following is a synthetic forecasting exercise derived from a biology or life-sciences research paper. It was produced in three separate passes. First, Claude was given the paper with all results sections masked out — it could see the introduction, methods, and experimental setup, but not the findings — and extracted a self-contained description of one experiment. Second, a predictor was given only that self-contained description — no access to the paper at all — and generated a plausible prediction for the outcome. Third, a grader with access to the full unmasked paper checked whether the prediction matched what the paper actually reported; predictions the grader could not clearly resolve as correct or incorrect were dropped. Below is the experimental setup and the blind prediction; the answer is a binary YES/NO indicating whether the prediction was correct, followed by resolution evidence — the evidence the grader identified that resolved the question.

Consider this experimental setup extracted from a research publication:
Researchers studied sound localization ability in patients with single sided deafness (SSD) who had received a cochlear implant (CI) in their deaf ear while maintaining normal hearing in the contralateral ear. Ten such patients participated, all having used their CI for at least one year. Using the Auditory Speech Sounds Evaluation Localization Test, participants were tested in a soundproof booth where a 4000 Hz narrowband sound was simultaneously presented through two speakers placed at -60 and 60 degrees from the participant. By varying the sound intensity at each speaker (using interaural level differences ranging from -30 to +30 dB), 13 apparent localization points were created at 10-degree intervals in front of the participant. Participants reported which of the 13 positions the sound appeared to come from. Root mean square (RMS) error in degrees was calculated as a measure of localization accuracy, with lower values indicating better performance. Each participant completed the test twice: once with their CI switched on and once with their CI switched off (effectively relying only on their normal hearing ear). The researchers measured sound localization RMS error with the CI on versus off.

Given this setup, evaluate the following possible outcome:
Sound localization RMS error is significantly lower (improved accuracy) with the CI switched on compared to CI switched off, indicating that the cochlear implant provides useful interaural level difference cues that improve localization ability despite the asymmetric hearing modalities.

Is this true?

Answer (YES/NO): YES